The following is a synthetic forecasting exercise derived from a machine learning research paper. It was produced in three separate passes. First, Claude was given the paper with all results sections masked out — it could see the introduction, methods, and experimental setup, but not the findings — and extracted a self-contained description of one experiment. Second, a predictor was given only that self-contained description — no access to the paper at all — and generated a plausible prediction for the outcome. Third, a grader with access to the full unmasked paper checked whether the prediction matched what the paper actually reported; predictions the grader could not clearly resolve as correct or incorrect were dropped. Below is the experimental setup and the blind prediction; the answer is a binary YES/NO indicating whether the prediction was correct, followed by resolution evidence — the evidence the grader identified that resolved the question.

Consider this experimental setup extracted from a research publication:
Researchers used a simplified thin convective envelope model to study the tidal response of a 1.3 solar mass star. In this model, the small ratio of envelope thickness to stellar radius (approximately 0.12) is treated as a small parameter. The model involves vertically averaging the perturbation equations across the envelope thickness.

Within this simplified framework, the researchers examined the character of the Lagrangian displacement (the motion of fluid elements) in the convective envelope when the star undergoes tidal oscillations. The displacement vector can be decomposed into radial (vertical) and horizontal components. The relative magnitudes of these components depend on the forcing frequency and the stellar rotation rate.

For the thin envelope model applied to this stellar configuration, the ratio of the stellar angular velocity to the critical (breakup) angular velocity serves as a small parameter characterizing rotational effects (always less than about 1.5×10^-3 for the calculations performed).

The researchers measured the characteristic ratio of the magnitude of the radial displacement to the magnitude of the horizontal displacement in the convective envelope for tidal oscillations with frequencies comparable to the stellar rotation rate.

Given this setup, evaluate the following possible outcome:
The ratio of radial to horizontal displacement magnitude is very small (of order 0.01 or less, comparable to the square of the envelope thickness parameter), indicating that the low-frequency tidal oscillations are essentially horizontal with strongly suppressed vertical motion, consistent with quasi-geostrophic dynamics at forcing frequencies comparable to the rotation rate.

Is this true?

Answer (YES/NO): NO